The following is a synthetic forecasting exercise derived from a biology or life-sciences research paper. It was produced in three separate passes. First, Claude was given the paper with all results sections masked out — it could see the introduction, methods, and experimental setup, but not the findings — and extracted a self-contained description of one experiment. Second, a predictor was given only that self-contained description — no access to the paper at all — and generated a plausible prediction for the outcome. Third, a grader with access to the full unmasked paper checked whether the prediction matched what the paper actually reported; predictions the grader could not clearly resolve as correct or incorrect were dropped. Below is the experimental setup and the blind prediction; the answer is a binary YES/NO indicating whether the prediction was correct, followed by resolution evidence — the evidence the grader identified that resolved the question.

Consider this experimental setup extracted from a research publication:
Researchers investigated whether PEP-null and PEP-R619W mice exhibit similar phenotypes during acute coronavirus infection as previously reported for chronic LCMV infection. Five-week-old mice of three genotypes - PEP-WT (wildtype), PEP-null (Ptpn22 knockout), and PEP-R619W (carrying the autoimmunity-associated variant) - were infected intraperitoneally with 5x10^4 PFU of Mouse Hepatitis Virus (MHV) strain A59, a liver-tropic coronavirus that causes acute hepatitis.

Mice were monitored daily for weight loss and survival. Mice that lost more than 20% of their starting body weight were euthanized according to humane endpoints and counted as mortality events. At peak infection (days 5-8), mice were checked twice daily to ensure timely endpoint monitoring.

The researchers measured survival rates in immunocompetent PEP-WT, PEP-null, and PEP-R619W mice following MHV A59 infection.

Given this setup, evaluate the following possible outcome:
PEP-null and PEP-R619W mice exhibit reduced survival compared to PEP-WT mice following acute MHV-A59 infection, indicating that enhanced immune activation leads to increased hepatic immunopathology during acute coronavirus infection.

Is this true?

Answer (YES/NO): NO